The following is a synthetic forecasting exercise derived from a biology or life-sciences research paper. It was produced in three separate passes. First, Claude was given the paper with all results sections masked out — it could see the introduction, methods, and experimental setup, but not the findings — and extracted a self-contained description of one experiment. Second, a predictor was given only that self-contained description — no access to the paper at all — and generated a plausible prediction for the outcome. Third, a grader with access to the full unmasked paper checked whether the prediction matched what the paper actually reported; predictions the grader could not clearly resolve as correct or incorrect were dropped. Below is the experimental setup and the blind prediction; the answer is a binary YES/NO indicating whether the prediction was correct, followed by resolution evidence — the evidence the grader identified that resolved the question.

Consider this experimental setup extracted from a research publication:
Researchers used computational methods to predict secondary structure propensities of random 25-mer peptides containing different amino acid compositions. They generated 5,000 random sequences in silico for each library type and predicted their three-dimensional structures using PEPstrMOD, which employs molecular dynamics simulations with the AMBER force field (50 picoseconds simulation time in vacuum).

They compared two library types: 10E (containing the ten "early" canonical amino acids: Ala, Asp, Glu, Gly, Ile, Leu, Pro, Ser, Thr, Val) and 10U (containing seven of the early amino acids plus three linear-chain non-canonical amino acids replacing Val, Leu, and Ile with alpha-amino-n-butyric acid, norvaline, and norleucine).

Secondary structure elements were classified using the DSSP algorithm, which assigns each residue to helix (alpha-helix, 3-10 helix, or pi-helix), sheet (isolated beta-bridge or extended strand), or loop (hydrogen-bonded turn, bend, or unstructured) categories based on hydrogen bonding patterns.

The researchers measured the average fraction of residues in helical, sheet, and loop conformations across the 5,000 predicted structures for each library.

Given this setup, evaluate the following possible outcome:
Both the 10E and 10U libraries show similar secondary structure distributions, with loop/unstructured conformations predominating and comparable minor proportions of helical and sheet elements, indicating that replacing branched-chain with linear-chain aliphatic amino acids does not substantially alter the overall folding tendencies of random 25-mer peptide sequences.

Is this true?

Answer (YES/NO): NO